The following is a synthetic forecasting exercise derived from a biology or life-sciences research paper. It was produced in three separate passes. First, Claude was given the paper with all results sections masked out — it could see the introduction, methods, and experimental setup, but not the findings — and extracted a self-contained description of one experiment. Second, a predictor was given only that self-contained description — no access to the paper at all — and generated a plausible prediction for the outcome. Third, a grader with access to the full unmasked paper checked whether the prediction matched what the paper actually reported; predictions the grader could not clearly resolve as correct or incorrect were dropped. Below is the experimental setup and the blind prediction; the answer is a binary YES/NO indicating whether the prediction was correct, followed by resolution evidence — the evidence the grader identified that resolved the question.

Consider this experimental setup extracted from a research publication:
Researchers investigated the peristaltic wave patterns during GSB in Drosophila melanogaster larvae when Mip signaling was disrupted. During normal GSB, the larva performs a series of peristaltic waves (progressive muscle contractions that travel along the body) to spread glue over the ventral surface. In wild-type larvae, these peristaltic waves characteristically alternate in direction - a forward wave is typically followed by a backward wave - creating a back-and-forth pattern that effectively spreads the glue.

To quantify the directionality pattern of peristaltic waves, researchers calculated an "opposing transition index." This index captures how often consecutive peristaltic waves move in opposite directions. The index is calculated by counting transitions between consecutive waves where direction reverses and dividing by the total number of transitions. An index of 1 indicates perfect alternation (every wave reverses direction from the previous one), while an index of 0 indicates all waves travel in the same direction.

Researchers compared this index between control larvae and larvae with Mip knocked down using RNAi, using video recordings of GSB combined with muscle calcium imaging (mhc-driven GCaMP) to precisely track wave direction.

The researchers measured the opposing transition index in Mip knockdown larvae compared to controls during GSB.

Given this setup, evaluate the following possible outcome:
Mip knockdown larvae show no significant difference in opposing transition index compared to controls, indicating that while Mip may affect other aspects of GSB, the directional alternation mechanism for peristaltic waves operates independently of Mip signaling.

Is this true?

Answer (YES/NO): NO